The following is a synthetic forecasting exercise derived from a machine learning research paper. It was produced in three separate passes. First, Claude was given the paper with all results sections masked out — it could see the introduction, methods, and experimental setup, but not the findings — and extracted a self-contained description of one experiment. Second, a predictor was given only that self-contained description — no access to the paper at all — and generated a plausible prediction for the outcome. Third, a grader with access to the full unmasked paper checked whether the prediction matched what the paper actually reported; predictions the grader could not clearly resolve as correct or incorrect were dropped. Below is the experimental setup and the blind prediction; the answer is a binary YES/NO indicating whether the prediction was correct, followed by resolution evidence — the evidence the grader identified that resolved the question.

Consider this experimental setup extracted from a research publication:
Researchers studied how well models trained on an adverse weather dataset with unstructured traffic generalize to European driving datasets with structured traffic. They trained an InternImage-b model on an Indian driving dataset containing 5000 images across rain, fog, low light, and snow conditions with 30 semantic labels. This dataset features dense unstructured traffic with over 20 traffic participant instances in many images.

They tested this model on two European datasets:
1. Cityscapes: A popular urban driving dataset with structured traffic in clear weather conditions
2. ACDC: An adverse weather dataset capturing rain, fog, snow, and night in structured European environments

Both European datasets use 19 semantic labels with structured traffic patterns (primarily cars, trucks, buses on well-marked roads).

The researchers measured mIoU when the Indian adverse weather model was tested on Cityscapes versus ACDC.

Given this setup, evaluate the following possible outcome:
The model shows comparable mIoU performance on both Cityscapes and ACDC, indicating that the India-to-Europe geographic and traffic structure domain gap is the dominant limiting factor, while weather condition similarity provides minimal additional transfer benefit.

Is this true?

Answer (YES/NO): YES